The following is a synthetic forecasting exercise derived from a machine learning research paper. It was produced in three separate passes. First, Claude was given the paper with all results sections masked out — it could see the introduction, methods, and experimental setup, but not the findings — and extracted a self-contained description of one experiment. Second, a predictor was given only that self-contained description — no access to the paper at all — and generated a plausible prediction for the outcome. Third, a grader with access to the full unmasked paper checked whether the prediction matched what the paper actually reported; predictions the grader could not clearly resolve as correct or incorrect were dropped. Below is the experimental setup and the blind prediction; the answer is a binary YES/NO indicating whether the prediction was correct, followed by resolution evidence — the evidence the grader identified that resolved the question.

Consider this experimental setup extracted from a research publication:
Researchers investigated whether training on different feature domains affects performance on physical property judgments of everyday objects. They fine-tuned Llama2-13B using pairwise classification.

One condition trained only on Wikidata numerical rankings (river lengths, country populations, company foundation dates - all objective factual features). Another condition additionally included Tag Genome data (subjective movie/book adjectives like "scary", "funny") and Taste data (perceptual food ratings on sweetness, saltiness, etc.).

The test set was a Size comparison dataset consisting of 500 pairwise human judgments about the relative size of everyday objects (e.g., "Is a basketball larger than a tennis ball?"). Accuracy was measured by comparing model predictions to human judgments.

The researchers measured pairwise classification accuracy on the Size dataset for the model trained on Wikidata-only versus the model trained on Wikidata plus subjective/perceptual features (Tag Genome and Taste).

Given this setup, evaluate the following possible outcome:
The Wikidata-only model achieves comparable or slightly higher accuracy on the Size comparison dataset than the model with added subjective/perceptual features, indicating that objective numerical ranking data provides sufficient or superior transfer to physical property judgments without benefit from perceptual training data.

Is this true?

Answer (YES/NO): NO